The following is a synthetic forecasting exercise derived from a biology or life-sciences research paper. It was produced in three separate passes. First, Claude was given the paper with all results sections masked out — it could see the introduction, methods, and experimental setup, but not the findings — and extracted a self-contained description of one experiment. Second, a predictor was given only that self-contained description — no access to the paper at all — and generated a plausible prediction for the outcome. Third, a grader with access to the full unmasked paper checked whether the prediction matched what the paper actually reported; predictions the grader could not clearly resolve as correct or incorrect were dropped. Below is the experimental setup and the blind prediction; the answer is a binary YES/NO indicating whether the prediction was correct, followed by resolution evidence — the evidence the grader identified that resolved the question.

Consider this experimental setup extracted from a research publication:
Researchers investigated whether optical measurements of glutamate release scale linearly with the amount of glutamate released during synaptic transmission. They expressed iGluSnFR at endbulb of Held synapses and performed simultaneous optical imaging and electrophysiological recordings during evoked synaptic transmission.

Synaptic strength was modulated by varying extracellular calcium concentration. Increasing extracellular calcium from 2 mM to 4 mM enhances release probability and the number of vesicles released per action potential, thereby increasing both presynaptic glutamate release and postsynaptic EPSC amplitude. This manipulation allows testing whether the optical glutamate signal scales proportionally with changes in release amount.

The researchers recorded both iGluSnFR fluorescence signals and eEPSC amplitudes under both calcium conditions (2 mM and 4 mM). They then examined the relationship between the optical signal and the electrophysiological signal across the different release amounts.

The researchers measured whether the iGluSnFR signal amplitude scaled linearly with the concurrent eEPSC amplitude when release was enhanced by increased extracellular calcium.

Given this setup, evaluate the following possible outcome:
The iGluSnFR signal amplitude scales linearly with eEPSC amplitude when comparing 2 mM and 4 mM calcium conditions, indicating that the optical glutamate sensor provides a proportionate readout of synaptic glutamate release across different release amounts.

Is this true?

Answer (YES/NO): NO